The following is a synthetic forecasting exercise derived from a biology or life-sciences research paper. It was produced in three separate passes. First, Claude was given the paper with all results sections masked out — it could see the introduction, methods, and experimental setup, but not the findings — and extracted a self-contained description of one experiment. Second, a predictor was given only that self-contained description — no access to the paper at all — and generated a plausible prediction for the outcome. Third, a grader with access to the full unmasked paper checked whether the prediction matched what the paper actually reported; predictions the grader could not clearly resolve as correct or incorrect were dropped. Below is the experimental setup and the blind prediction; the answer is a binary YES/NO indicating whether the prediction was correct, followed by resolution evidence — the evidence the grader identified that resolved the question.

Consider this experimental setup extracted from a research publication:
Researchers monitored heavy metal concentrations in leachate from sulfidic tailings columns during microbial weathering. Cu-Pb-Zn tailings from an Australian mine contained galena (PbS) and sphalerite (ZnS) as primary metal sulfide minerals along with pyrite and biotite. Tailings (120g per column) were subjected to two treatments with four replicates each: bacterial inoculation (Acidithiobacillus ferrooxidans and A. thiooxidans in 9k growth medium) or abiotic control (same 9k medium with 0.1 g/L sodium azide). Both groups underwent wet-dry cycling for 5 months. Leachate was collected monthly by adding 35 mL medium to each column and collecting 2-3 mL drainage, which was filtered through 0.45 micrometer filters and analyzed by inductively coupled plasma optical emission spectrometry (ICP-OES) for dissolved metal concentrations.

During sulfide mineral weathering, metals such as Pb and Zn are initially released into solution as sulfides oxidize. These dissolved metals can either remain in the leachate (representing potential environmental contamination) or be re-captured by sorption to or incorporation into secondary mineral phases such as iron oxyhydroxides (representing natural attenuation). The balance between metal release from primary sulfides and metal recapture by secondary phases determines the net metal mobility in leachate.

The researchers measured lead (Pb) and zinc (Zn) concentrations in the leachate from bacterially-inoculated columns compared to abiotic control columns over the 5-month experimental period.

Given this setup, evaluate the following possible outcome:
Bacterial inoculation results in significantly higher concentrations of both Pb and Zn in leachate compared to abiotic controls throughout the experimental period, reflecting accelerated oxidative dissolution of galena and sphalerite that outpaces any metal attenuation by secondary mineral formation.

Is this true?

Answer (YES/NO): YES